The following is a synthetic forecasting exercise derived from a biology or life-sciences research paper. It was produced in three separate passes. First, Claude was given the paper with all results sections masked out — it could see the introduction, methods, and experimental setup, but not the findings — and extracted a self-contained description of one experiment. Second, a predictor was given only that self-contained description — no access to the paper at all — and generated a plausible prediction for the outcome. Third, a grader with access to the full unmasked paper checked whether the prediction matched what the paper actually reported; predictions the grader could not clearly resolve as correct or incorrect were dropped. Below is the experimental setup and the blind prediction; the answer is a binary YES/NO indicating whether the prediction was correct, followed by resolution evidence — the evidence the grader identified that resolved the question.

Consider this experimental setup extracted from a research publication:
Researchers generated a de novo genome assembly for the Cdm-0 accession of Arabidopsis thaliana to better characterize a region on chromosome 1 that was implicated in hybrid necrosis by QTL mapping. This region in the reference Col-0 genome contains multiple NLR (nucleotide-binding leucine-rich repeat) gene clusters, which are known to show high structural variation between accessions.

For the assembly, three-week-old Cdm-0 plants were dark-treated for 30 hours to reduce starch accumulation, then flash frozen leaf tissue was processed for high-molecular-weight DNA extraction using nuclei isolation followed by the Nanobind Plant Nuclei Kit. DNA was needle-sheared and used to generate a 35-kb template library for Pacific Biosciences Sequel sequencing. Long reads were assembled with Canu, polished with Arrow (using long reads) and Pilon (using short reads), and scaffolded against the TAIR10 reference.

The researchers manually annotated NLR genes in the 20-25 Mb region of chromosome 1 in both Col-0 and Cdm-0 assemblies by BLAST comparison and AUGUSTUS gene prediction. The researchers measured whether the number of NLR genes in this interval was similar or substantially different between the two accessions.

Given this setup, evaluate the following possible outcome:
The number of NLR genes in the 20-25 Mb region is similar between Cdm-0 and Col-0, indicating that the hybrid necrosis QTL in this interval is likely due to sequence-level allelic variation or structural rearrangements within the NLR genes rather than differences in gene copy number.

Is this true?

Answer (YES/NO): NO